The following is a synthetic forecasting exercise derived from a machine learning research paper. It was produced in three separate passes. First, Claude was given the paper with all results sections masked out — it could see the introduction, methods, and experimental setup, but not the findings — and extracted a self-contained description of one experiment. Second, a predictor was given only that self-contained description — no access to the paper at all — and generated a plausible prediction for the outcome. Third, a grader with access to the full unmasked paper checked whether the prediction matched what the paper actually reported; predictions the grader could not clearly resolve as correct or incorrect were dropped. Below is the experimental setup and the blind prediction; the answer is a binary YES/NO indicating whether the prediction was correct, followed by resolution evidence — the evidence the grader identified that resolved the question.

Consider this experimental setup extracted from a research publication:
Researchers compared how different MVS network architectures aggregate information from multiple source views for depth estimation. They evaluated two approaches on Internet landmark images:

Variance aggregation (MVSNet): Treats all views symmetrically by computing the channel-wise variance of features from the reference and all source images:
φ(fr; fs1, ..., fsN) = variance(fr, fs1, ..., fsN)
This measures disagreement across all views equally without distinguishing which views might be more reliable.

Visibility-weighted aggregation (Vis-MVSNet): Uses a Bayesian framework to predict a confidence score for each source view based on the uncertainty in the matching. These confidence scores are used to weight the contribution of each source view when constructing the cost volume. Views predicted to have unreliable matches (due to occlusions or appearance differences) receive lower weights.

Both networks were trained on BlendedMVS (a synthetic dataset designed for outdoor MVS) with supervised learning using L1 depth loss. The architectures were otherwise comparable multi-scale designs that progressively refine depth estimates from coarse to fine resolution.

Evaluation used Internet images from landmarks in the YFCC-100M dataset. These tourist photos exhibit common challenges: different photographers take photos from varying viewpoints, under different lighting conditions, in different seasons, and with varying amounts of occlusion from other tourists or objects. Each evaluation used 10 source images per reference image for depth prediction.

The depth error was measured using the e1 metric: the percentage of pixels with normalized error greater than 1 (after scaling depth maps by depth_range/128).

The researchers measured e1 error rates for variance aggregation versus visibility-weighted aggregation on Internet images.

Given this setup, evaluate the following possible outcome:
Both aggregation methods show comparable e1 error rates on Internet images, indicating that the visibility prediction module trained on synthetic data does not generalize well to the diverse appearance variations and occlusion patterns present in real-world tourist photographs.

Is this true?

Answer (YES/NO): NO